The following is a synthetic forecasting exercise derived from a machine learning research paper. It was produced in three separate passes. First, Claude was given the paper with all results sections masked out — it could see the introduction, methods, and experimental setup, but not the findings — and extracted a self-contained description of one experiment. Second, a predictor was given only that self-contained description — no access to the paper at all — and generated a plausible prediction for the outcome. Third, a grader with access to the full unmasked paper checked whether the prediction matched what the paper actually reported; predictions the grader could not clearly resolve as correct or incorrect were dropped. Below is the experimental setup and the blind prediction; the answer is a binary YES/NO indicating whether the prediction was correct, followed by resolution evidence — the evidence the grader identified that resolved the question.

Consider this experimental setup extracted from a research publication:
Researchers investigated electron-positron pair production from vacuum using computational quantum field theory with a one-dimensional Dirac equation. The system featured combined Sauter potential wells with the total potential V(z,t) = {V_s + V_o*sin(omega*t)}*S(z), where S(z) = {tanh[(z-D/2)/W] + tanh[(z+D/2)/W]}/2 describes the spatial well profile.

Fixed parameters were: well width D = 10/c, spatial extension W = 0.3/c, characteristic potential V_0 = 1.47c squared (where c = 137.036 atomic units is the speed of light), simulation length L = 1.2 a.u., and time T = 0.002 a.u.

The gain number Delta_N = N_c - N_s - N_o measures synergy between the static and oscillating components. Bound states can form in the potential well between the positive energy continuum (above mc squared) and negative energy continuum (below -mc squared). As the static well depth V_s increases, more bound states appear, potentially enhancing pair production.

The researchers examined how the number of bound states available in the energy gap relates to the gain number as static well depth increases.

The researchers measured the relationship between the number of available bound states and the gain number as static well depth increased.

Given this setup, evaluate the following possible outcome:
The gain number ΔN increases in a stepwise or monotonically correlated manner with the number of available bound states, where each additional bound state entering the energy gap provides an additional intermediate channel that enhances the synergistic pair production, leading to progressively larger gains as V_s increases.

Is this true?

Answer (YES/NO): NO